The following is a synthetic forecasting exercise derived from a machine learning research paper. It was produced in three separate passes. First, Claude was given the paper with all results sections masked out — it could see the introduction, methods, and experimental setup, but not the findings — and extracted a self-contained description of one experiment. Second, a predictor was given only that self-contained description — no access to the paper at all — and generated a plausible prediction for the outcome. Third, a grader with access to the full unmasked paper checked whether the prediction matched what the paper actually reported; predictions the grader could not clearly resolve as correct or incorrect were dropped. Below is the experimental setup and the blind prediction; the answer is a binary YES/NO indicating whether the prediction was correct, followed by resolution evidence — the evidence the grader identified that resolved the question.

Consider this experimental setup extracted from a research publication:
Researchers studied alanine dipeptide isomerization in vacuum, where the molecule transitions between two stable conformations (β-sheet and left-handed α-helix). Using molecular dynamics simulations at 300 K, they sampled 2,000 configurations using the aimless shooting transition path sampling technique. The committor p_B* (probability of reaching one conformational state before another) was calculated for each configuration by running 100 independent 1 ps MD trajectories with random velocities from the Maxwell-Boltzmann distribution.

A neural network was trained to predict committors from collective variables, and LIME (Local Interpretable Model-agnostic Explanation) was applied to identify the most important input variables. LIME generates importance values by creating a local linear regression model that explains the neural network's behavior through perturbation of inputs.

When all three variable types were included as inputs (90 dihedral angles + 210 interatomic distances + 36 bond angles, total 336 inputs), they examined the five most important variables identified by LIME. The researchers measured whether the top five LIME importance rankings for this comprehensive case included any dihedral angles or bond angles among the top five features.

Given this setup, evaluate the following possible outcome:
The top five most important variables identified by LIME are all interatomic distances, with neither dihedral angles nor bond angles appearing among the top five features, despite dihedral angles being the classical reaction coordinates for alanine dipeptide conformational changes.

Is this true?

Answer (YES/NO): YES